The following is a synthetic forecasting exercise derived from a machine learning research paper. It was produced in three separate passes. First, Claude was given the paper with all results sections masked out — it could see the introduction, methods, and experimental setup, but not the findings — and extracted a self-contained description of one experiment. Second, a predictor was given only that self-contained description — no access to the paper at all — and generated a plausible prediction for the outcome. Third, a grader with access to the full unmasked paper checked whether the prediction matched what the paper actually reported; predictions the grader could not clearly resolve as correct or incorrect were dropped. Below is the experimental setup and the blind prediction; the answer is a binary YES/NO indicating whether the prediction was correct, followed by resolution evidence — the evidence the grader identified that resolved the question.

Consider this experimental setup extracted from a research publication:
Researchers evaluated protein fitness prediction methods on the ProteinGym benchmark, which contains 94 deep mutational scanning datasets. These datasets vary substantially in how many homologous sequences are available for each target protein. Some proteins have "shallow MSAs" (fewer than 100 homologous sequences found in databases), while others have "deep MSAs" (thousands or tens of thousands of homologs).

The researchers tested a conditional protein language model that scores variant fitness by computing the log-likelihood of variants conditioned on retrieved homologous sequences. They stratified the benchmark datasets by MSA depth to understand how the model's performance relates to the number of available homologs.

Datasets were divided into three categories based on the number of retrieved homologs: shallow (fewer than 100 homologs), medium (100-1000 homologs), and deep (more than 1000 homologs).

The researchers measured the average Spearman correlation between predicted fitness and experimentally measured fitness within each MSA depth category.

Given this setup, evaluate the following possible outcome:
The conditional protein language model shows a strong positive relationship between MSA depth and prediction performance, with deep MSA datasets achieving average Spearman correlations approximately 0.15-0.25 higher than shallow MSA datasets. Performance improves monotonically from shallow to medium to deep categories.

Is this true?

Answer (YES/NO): NO